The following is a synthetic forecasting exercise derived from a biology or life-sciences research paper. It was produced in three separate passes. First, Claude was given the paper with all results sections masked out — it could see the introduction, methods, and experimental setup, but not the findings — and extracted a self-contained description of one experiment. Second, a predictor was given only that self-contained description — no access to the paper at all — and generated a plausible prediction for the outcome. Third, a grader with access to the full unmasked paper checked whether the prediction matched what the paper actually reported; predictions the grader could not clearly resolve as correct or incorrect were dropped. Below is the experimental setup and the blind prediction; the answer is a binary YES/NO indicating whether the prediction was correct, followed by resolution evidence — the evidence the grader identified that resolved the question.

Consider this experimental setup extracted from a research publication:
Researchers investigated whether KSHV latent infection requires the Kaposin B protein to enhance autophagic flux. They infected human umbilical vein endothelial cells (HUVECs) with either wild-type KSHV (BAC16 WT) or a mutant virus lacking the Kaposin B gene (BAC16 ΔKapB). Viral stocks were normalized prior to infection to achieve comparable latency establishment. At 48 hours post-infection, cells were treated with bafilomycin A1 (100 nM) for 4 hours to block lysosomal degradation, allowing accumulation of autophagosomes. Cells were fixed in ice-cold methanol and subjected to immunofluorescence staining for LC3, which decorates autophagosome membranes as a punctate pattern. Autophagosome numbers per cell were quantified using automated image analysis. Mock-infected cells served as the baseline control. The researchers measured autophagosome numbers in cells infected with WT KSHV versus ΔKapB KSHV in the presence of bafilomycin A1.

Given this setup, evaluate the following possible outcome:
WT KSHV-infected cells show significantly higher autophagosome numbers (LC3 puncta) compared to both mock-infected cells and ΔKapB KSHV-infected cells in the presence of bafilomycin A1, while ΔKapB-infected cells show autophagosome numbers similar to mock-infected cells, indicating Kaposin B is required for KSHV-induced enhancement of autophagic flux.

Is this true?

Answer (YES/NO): YES